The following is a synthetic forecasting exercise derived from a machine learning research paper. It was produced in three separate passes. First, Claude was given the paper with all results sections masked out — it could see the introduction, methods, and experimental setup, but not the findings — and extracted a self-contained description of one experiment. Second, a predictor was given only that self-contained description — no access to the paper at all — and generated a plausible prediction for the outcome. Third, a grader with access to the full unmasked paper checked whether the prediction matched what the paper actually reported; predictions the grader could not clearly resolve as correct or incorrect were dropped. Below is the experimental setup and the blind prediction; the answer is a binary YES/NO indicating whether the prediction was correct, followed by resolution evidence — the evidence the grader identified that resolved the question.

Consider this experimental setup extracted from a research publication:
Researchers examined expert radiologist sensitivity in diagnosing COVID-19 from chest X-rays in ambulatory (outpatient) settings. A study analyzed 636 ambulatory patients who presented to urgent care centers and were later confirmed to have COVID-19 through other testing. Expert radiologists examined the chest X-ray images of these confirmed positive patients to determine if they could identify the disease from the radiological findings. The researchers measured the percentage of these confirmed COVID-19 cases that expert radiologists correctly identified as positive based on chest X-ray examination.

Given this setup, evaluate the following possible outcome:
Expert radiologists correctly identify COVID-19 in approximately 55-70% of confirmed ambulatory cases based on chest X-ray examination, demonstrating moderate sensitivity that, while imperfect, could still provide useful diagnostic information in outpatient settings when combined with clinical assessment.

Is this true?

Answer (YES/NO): YES